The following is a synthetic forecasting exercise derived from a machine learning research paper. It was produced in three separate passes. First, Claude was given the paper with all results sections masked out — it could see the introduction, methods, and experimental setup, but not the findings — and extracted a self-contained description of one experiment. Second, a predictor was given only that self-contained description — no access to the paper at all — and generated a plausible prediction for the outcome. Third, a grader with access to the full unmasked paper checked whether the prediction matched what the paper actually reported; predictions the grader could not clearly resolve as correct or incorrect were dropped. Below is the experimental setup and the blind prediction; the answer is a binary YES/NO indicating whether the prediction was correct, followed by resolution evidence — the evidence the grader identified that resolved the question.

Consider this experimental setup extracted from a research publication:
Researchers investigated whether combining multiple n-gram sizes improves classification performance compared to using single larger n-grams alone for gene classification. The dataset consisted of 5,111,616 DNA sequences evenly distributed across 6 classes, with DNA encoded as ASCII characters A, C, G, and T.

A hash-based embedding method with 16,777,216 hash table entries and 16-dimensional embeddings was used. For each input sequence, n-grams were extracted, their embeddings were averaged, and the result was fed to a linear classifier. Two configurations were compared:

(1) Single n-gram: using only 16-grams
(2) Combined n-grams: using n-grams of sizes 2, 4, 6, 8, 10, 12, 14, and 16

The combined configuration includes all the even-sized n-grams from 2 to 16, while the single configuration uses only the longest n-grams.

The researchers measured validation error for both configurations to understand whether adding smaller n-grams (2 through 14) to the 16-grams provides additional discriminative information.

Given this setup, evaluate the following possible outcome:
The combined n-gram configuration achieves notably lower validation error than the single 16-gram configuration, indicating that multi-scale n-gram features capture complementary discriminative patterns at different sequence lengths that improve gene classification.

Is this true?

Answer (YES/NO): YES